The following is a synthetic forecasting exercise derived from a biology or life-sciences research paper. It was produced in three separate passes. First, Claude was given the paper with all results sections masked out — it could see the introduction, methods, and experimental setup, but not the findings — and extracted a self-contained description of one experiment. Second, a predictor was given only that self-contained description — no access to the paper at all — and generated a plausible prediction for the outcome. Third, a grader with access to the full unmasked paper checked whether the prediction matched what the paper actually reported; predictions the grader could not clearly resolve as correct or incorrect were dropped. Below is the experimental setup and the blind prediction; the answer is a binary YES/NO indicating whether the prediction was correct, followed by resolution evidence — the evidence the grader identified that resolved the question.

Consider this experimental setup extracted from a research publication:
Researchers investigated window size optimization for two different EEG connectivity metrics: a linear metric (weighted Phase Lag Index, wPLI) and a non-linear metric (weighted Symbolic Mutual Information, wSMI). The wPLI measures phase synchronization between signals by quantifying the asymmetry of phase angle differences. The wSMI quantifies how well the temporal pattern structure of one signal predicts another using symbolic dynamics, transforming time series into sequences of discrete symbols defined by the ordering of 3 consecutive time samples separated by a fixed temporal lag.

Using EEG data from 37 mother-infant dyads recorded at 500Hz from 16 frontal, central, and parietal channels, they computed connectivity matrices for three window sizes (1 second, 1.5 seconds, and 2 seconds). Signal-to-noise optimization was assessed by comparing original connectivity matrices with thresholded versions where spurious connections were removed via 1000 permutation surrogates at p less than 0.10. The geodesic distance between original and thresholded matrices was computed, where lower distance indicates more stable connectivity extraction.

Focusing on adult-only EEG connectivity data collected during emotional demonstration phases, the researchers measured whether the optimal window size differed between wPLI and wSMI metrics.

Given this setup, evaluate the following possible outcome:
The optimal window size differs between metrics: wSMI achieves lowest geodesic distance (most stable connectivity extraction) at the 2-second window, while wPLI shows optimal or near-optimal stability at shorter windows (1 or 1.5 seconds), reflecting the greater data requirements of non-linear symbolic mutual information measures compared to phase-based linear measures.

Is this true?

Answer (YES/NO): NO